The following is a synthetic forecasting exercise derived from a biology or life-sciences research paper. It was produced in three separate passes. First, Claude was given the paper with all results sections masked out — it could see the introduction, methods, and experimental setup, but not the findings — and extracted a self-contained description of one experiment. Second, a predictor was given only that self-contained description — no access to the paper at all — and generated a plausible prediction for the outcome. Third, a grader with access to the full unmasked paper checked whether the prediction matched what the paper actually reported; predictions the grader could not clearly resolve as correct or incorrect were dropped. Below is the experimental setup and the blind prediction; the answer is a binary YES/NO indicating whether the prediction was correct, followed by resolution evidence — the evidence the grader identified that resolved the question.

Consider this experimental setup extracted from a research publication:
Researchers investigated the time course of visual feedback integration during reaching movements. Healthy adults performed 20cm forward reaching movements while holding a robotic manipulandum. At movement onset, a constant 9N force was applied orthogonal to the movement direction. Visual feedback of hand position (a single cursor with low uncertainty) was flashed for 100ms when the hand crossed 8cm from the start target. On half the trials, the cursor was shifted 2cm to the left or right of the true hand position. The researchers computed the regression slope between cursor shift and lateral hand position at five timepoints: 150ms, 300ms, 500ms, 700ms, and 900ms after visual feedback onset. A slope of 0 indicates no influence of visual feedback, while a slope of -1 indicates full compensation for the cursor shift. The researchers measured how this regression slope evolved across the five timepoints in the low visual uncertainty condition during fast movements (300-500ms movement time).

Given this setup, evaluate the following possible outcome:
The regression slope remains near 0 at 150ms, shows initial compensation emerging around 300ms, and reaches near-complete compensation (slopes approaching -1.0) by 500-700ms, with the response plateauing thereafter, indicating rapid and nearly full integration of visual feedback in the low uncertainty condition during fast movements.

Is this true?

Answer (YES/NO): NO